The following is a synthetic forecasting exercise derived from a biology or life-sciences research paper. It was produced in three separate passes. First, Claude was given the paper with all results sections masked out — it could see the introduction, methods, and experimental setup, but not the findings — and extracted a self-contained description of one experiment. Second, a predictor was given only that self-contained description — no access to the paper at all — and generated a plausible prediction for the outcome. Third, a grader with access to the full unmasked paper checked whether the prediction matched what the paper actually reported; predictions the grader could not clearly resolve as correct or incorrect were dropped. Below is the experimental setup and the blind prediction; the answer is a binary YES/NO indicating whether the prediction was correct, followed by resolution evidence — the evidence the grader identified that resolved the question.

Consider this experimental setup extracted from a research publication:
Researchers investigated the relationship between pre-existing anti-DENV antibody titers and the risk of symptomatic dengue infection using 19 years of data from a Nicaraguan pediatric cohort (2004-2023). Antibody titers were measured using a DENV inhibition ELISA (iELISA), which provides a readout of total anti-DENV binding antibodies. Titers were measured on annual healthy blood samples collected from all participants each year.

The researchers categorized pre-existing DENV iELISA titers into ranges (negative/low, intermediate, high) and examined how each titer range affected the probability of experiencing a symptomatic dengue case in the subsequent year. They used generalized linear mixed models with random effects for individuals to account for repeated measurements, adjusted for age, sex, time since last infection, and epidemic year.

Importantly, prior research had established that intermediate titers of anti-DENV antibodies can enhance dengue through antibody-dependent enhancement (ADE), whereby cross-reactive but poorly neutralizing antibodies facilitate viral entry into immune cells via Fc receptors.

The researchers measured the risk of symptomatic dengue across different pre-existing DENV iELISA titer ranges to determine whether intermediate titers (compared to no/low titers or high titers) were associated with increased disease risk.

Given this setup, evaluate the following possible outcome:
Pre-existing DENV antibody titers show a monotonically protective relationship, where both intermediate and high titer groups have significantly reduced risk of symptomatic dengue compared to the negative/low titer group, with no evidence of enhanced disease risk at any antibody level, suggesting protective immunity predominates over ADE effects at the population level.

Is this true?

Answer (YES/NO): NO